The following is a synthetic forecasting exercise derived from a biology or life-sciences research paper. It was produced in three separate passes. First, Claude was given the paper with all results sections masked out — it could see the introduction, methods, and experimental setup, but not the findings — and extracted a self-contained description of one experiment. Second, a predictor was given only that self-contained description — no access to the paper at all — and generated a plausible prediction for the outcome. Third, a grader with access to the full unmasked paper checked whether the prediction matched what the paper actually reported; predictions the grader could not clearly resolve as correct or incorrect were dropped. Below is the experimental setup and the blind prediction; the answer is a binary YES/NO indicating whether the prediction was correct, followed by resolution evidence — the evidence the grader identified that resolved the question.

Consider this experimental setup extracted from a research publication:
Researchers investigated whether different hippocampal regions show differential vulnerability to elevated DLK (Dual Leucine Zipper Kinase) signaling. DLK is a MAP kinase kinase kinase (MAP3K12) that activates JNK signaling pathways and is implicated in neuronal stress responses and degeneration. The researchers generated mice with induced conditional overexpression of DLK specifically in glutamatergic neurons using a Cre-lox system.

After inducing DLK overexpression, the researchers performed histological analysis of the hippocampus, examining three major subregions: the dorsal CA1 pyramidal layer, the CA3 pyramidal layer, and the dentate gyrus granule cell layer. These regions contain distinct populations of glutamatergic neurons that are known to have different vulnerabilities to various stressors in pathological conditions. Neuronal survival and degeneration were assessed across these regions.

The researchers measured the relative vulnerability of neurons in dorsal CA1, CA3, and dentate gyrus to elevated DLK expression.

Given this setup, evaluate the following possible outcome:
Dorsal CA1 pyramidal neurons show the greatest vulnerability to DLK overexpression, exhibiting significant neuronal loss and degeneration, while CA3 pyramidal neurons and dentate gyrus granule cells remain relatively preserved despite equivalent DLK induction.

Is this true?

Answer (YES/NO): NO